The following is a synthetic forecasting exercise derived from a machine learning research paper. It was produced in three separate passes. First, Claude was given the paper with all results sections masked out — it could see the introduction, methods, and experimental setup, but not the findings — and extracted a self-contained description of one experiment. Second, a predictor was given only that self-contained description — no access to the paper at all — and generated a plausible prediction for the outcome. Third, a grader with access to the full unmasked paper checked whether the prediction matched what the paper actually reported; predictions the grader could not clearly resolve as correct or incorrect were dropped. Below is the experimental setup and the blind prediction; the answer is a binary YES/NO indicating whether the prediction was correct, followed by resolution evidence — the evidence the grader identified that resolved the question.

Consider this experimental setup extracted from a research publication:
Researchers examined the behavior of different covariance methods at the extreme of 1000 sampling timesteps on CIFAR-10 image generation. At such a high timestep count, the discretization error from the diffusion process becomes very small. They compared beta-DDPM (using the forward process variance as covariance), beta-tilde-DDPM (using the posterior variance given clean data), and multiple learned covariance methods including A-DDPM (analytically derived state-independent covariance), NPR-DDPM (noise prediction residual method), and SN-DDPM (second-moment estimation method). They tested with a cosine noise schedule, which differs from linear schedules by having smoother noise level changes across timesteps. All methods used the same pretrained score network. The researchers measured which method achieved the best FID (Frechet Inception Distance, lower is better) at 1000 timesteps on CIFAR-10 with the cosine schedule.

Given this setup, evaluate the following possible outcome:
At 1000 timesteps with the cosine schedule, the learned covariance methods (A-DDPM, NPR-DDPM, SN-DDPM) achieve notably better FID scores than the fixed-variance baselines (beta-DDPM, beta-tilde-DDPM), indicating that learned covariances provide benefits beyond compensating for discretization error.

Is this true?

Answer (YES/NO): NO